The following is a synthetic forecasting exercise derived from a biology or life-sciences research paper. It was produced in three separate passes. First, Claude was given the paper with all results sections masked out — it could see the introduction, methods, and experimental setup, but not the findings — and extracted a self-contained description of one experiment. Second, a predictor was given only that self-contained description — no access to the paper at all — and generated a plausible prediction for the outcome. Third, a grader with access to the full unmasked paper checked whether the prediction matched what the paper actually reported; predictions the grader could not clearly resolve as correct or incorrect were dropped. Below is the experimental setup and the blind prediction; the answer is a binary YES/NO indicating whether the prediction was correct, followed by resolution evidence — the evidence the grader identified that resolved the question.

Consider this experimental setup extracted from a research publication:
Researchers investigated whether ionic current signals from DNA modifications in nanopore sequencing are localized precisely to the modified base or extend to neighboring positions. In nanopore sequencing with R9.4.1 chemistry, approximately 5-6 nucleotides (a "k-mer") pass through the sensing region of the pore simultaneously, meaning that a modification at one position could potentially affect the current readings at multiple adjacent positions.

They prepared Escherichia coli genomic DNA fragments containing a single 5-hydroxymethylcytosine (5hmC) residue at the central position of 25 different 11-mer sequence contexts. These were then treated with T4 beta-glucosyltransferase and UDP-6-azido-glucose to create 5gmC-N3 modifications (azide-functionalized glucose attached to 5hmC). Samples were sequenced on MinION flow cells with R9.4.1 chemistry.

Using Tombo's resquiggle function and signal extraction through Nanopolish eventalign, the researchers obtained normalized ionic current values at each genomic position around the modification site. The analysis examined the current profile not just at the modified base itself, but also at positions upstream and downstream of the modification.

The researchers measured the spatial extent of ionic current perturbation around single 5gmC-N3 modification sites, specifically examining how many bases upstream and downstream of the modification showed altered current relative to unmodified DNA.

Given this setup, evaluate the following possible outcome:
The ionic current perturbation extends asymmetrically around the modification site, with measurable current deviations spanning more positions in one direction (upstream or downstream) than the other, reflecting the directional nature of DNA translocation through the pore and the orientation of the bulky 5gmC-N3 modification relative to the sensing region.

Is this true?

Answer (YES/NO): YES